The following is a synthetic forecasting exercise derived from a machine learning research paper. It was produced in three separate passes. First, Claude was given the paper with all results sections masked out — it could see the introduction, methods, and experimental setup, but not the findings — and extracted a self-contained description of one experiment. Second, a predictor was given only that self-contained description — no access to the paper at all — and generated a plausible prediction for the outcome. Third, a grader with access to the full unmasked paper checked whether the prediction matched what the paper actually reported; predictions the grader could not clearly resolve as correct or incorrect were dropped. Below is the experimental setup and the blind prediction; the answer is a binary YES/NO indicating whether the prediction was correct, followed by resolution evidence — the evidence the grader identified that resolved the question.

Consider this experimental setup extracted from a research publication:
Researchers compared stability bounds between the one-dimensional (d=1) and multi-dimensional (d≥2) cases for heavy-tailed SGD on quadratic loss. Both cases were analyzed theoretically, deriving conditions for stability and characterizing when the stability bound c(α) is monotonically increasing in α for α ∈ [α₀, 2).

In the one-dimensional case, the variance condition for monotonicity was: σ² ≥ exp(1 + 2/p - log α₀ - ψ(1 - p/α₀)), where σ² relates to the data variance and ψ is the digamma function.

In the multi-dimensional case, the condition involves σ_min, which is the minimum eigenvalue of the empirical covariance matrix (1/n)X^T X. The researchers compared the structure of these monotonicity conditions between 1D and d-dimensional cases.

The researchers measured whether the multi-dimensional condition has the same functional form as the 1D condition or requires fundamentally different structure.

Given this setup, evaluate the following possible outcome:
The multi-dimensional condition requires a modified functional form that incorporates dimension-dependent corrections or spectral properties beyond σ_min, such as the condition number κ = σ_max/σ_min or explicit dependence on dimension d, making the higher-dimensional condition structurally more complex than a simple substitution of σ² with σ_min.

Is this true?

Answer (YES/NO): NO